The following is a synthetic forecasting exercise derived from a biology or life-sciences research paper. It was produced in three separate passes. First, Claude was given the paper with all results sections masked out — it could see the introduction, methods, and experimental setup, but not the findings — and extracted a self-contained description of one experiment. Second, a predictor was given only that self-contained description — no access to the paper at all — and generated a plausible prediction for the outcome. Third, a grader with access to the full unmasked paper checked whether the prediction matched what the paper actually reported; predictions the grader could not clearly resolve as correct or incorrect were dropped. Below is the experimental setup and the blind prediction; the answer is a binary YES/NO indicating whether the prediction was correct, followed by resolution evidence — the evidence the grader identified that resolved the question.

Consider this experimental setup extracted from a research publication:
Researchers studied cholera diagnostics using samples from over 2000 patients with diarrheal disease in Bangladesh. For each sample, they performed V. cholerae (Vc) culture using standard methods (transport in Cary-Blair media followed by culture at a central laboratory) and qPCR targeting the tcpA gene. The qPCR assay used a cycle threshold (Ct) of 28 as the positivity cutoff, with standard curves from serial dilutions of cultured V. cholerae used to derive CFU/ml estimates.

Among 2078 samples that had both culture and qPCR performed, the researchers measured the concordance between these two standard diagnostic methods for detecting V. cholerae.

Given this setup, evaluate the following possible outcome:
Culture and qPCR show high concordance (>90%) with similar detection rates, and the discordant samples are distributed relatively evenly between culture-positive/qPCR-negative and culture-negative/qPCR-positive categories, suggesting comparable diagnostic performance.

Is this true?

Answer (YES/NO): NO